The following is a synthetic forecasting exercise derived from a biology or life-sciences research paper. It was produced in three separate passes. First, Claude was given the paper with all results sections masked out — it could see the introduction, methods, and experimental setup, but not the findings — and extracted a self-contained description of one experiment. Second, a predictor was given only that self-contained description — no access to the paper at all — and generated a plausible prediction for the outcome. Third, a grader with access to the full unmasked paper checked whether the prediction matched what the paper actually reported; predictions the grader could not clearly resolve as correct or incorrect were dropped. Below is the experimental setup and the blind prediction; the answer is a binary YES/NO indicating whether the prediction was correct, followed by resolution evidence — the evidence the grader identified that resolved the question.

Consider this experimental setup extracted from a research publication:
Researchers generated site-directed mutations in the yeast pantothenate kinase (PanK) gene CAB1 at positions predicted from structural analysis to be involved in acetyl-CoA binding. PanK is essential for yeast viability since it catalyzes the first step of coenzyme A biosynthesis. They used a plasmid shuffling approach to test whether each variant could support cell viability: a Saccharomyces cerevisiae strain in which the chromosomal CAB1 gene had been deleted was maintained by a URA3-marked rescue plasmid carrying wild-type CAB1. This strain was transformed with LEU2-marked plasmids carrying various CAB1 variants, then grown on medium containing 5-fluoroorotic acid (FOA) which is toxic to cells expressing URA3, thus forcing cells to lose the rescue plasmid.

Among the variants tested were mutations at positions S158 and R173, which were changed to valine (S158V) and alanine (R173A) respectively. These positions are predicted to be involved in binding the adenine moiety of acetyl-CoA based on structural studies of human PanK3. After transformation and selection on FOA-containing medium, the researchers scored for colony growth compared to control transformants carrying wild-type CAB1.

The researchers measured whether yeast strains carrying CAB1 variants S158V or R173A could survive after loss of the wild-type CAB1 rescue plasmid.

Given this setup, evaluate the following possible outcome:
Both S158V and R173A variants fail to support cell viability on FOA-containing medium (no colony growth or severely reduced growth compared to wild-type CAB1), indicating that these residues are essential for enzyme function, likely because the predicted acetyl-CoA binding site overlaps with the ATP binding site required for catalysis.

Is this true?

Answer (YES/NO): YES